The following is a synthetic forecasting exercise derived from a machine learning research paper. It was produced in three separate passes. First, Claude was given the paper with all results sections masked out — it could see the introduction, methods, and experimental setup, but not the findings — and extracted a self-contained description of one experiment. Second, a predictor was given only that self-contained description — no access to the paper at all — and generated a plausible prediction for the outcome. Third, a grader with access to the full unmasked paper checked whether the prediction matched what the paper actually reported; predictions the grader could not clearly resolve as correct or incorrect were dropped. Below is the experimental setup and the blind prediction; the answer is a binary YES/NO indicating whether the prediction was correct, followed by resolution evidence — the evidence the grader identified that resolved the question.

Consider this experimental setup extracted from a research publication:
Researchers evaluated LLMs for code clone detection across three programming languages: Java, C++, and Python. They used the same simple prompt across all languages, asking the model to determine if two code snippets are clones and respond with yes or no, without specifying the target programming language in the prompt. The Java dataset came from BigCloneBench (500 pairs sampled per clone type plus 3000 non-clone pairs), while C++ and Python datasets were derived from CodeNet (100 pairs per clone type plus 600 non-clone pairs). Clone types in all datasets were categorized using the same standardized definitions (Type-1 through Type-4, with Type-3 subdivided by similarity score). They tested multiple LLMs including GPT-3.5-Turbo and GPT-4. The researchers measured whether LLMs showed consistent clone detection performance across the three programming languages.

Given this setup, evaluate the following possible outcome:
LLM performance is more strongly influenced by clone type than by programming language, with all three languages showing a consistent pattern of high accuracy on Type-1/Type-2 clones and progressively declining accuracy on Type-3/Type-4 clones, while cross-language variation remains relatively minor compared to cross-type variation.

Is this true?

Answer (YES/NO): NO